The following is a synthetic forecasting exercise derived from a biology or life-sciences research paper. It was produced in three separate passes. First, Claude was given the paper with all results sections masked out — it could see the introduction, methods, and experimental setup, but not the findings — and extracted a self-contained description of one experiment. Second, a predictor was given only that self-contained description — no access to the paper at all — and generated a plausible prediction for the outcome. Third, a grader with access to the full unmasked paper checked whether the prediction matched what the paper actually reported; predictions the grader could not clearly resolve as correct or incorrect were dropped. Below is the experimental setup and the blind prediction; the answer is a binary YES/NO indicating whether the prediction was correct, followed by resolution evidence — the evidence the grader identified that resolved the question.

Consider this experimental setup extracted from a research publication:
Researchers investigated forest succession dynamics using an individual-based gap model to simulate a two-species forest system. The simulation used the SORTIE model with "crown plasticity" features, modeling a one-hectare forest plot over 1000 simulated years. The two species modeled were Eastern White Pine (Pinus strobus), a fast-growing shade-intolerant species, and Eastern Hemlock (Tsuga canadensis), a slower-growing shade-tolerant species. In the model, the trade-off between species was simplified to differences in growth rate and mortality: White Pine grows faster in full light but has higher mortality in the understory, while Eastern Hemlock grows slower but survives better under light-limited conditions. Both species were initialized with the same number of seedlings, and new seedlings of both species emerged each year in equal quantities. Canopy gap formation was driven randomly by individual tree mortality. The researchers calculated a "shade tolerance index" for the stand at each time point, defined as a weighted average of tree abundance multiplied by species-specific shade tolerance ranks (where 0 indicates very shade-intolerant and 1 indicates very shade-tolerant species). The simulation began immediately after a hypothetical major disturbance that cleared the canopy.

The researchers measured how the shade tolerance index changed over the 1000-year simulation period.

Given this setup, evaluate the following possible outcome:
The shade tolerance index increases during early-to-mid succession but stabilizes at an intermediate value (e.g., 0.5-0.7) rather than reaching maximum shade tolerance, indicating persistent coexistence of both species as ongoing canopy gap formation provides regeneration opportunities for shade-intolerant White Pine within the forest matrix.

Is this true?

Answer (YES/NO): NO